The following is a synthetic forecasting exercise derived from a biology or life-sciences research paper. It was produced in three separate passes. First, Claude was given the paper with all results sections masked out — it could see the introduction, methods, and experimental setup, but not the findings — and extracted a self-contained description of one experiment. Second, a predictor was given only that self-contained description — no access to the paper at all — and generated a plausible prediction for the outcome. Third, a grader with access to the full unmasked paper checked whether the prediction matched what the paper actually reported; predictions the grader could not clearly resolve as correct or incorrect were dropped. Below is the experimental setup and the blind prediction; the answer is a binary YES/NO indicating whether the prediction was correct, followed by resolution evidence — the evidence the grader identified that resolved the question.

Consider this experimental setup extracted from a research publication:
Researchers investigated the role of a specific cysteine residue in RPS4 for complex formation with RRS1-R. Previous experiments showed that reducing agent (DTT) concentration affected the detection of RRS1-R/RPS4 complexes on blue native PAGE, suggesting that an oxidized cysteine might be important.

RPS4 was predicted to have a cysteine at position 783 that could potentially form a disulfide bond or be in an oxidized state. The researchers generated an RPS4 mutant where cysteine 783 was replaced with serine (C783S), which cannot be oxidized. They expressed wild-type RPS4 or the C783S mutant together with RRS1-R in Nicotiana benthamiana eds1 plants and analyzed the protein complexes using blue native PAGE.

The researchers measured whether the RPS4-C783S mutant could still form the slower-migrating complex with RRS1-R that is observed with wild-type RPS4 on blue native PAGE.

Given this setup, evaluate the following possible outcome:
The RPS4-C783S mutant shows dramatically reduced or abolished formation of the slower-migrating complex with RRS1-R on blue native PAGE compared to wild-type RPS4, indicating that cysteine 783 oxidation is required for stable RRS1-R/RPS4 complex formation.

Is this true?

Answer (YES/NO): YES